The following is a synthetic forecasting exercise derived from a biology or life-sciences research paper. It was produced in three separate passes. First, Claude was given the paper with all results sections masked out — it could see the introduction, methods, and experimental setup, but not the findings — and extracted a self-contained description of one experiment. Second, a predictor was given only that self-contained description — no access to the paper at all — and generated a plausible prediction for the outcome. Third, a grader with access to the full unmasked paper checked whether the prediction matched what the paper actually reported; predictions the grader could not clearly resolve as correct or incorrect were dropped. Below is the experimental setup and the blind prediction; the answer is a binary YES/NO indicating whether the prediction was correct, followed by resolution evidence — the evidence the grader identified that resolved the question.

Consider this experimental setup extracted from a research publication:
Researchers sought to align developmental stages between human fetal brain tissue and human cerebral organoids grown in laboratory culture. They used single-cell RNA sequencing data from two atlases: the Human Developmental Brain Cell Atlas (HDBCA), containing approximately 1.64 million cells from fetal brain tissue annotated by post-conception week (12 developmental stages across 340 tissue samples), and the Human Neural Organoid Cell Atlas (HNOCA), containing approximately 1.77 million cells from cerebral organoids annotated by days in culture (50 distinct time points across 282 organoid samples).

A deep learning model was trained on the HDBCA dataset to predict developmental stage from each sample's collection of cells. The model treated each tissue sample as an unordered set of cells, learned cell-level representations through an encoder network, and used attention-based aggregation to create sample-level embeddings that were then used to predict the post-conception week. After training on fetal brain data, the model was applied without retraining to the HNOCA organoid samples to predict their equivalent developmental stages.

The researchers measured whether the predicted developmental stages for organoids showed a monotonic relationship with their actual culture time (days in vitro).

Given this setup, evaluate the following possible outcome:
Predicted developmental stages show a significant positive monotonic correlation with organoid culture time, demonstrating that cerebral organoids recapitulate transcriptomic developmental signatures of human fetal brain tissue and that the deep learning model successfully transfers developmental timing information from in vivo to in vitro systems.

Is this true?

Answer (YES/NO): YES